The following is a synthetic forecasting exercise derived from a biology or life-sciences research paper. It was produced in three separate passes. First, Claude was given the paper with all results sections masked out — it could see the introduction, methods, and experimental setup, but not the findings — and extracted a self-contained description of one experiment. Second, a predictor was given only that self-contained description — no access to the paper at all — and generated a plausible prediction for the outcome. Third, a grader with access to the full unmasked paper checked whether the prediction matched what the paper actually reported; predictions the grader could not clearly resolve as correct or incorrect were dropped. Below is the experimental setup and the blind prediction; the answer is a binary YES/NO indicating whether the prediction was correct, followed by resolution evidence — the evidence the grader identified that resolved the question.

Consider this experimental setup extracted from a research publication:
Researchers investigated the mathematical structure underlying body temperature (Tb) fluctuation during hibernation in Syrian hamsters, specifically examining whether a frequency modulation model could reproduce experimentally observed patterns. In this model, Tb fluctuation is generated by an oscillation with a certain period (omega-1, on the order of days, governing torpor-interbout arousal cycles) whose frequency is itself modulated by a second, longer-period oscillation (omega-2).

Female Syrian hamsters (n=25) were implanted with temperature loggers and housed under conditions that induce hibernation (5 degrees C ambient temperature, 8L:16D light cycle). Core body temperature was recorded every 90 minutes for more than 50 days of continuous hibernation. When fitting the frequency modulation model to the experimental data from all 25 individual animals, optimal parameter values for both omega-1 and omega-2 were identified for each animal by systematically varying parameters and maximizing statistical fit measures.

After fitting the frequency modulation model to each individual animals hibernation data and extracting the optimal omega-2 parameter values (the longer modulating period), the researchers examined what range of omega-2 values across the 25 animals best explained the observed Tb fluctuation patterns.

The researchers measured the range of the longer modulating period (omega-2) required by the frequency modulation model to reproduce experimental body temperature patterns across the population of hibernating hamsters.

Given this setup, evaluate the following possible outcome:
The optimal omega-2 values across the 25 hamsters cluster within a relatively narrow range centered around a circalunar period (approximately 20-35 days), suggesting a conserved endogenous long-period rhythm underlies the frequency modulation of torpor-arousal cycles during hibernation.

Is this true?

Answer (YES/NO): NO